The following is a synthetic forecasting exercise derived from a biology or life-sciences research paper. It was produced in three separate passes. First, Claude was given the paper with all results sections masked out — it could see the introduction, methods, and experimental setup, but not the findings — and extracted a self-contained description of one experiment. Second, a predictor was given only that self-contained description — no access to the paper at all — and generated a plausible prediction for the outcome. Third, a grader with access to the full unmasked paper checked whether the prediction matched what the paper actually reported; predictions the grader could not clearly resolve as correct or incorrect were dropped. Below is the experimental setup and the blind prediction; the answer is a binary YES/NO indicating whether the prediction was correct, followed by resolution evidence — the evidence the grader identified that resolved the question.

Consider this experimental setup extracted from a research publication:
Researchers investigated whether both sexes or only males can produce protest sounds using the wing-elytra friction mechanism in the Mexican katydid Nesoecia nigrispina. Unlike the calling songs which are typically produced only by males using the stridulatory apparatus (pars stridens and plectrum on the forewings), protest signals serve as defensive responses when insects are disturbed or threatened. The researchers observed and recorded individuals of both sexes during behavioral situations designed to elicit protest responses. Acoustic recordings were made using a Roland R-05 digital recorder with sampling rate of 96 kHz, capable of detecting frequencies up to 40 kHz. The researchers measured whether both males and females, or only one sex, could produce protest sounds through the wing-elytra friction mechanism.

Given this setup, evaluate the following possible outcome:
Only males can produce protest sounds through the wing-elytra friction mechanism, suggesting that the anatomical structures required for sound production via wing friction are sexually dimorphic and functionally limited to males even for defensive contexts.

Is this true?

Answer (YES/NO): NO